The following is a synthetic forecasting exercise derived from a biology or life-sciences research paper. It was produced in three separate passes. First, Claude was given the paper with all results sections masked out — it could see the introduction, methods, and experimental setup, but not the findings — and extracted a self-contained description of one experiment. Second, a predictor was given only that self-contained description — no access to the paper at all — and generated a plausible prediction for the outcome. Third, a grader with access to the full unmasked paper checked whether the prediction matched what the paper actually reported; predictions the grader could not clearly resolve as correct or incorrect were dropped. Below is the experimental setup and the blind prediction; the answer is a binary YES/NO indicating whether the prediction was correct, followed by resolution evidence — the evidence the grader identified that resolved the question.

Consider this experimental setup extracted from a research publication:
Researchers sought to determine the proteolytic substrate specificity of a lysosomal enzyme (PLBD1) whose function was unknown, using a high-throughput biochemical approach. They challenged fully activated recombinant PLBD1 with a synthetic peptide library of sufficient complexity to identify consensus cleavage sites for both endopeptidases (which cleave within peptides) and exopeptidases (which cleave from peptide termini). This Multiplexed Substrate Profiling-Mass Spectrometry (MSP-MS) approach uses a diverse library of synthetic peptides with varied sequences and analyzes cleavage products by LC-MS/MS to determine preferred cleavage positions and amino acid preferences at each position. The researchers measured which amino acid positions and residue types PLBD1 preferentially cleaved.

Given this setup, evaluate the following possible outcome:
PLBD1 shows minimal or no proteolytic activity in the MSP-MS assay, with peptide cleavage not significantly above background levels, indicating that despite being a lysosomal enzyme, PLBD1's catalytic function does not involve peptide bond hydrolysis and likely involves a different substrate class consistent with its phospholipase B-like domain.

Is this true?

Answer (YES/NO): NO